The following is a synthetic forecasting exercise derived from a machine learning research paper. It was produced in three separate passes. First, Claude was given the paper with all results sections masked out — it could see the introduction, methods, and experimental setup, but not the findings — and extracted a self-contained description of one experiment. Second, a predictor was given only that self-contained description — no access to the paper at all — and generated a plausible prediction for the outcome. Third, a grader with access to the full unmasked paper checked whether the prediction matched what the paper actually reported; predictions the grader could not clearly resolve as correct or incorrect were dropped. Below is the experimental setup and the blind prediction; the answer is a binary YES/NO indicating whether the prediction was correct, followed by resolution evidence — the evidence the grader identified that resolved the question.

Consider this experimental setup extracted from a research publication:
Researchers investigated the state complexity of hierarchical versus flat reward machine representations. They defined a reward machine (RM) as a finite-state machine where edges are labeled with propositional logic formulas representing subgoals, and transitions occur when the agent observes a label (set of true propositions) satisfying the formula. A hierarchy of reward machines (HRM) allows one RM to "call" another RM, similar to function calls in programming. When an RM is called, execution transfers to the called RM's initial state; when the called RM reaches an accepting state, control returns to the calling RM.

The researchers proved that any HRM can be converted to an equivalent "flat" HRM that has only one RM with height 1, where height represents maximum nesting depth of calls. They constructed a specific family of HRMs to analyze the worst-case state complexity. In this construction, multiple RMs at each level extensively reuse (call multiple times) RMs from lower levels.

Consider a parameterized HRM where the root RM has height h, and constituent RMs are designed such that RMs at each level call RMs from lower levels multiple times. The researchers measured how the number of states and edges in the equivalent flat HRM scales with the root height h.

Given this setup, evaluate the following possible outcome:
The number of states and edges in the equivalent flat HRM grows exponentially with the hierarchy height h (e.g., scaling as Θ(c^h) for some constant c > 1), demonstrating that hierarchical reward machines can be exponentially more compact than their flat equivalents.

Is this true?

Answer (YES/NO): YES